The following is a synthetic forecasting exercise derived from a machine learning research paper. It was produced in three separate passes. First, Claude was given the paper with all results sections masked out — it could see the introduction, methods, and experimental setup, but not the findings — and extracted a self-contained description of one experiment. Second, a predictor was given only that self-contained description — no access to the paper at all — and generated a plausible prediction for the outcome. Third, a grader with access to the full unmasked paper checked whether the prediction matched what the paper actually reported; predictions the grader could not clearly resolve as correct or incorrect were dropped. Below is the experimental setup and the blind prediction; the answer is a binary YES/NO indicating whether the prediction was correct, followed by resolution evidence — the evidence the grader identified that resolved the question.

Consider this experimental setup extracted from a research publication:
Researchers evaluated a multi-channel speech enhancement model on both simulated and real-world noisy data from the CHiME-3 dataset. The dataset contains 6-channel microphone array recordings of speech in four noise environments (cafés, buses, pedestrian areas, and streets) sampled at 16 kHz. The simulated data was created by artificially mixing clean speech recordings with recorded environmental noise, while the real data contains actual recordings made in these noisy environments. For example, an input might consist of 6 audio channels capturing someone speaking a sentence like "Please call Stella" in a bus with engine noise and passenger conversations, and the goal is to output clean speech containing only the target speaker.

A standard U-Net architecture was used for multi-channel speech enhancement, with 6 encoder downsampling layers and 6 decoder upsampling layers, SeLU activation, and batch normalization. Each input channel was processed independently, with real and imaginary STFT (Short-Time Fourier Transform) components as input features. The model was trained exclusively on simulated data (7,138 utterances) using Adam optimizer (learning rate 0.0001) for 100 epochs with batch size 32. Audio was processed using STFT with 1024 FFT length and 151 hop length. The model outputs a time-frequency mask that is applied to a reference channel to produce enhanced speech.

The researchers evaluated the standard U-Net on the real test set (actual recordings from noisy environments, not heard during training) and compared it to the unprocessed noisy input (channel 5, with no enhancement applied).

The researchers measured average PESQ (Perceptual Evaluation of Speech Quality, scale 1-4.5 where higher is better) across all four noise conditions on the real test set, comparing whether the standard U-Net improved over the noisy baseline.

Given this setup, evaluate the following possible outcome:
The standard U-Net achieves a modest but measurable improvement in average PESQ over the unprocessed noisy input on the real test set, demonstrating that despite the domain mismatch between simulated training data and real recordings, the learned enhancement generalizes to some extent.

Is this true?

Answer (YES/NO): NO